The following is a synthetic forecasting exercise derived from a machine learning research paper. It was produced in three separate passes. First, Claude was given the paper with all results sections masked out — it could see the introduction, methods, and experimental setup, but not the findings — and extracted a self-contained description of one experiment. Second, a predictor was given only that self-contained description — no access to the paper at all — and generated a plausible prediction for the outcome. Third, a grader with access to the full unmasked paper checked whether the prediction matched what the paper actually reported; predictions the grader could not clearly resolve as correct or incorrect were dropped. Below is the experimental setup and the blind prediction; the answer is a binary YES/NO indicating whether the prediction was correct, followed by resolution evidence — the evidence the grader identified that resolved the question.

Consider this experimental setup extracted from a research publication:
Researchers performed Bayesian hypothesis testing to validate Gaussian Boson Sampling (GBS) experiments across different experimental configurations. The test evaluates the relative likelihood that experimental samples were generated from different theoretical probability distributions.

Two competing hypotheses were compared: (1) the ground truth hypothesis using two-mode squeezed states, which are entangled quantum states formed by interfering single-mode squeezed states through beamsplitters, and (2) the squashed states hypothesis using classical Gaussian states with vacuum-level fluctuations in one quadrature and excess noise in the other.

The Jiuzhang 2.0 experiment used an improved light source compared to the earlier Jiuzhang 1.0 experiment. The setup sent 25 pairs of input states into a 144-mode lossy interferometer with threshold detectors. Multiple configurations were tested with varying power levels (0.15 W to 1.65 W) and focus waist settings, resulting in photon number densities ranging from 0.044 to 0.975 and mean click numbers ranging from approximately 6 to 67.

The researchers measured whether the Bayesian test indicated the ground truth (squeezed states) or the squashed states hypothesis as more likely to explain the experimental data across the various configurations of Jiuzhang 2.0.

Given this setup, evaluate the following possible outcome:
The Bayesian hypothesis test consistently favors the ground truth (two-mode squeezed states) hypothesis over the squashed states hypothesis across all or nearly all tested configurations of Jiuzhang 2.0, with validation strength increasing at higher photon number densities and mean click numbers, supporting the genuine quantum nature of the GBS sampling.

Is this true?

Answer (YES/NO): NO